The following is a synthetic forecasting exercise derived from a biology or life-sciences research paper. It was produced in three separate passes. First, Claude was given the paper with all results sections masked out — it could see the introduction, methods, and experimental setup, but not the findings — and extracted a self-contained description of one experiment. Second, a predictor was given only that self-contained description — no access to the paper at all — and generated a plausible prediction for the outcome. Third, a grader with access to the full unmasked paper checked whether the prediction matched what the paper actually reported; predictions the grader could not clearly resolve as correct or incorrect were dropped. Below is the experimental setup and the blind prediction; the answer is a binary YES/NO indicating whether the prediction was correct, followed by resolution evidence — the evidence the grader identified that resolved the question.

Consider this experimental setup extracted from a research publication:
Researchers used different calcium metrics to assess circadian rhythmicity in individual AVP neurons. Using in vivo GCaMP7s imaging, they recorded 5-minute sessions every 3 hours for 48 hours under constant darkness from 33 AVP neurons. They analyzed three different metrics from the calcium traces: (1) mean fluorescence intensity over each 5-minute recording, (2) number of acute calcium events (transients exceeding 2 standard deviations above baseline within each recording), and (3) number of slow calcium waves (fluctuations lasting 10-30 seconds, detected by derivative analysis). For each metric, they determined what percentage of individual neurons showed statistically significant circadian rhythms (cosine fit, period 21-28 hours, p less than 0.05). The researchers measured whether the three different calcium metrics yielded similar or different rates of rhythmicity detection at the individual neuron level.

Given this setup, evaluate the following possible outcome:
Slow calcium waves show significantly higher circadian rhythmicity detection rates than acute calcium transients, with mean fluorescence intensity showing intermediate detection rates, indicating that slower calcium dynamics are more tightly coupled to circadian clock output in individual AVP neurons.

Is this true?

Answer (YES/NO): NO